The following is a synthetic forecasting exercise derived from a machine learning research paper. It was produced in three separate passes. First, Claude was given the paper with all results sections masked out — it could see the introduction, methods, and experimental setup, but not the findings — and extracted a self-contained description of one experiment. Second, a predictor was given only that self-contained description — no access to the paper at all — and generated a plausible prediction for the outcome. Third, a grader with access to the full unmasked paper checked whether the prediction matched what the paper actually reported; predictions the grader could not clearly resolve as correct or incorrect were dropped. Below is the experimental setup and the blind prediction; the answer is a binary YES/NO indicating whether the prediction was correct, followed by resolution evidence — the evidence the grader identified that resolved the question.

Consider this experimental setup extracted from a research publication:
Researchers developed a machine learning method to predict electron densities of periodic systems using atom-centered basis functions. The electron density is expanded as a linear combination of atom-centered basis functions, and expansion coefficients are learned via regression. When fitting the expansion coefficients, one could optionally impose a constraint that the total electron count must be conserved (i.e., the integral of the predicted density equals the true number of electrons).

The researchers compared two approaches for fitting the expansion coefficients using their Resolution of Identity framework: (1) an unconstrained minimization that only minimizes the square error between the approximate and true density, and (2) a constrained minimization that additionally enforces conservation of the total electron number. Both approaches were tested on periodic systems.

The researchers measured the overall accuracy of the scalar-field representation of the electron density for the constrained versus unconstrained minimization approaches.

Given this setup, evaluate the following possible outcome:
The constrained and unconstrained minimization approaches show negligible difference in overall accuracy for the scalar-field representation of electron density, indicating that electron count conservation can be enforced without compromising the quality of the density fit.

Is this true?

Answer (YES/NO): NO